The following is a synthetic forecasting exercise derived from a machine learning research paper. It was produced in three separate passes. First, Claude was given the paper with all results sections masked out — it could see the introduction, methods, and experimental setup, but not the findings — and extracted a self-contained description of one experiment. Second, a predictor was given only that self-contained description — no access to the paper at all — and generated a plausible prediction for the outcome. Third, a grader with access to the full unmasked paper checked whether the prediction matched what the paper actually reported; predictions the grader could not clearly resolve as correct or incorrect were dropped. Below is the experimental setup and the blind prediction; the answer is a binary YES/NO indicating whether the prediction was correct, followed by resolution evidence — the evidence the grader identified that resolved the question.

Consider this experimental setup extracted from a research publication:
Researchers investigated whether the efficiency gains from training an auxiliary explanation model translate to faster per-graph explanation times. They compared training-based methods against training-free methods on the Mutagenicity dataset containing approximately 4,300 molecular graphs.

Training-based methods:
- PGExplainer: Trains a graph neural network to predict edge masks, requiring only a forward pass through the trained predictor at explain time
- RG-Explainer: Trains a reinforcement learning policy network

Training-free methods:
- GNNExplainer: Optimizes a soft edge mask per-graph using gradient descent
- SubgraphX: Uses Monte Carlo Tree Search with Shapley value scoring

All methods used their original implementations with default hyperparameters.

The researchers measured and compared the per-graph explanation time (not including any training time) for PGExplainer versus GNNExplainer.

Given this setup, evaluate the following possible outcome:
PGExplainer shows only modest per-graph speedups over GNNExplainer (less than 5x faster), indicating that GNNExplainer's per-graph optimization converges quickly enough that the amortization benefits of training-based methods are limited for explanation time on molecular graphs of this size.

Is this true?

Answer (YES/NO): NO